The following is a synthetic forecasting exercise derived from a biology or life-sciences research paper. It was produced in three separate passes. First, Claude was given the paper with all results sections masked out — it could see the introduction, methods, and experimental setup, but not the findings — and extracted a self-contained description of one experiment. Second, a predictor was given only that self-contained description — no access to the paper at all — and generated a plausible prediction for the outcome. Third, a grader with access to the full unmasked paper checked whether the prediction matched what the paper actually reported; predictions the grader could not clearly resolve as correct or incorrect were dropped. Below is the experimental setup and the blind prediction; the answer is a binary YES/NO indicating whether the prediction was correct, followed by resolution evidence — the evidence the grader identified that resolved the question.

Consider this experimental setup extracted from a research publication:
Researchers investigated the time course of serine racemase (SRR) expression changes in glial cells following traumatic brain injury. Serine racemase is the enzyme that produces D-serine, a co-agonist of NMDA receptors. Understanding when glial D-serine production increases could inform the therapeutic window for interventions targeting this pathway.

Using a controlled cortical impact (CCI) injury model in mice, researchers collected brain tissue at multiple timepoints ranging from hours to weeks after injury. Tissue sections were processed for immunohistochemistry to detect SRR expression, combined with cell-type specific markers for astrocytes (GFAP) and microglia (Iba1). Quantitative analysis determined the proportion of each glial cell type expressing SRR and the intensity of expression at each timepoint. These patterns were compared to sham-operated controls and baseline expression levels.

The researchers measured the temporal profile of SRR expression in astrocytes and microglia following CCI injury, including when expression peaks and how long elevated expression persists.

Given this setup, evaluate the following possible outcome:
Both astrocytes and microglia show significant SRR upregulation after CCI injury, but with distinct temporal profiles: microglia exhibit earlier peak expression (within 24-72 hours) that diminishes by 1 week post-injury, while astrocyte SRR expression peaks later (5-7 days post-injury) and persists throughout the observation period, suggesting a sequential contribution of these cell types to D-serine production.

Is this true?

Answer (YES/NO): NO